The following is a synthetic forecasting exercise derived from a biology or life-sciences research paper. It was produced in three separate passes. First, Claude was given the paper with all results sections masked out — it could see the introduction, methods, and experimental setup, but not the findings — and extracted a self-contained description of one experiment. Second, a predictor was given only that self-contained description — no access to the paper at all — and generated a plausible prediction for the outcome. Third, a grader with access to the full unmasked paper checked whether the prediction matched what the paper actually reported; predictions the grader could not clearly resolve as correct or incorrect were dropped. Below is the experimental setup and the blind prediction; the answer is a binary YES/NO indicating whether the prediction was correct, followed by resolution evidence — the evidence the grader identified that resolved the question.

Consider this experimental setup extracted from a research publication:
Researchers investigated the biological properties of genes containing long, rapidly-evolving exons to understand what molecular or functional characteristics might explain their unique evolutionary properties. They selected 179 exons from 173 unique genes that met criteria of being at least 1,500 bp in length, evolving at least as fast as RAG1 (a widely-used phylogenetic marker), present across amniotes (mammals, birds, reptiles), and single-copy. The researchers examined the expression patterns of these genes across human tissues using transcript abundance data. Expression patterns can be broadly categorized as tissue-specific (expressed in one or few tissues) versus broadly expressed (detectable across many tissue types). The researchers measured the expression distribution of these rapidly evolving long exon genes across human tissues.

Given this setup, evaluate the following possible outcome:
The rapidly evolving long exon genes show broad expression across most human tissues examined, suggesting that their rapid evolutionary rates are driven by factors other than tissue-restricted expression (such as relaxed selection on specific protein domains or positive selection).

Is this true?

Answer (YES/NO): YES